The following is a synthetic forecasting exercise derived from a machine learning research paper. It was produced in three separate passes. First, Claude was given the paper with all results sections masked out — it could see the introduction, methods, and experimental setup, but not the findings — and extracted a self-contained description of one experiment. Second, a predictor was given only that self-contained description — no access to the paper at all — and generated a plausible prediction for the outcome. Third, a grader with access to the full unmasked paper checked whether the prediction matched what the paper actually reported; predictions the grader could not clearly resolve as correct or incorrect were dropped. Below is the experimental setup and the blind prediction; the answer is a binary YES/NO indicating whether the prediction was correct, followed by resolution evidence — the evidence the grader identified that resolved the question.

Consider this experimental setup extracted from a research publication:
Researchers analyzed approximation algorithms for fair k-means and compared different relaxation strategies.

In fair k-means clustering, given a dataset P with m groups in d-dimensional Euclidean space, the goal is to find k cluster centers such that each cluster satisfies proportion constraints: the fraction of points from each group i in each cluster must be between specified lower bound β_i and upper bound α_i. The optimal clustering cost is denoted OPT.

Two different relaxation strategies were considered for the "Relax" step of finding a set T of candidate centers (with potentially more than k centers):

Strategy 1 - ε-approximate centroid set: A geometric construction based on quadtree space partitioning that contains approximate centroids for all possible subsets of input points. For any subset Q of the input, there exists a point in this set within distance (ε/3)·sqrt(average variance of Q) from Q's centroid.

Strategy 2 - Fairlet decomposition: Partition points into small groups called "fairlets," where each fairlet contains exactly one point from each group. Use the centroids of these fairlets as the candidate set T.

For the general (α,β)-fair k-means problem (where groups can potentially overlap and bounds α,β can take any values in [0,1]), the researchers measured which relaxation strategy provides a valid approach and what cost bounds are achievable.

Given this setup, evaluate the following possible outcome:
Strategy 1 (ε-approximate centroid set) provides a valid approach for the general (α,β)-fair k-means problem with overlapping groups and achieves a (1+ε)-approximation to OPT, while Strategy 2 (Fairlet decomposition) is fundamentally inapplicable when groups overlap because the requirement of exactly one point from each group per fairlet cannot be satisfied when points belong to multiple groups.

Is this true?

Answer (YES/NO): NO